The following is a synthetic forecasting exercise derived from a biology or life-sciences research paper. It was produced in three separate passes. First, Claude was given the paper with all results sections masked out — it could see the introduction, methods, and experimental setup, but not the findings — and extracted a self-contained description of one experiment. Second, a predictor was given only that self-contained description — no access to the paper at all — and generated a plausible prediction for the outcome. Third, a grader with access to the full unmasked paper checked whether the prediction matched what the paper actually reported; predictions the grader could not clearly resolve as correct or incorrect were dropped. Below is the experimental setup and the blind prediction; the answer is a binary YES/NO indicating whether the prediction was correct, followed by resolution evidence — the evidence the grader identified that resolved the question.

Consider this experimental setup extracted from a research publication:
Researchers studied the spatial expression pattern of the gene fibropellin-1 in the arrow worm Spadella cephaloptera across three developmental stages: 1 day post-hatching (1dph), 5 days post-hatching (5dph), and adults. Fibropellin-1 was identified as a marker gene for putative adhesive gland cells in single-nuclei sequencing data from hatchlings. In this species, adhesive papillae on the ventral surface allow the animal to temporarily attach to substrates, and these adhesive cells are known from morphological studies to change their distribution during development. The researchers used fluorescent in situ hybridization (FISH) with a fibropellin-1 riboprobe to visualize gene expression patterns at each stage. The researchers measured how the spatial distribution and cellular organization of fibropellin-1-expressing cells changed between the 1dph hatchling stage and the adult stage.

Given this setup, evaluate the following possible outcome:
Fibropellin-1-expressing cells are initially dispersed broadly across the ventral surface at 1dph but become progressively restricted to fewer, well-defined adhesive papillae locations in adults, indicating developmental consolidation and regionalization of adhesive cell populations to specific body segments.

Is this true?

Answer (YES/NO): YES